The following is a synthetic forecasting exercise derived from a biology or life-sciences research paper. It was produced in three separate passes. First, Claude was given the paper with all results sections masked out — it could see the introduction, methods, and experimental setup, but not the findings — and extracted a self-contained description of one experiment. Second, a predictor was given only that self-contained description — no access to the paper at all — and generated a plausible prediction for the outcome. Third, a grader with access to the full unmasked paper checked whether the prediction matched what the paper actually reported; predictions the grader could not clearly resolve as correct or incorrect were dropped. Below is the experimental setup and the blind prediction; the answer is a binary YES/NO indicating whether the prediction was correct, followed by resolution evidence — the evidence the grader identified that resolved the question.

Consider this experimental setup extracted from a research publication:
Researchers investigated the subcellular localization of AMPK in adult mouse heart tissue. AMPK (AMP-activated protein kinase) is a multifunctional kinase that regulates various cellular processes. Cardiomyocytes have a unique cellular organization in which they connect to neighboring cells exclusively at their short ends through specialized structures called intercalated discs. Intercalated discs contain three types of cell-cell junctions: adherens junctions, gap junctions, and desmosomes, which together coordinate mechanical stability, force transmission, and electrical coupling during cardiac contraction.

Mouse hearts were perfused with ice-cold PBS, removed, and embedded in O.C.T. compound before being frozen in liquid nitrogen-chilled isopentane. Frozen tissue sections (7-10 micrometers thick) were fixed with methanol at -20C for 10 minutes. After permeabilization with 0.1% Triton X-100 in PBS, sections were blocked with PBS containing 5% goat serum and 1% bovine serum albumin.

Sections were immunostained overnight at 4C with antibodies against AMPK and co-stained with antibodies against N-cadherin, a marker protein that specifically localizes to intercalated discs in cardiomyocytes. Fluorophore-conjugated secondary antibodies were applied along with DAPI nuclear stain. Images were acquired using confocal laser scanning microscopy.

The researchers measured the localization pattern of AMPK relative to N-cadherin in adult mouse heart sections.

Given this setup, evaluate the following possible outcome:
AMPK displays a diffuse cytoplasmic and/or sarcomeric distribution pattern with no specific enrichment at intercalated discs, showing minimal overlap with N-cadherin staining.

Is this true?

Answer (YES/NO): NO